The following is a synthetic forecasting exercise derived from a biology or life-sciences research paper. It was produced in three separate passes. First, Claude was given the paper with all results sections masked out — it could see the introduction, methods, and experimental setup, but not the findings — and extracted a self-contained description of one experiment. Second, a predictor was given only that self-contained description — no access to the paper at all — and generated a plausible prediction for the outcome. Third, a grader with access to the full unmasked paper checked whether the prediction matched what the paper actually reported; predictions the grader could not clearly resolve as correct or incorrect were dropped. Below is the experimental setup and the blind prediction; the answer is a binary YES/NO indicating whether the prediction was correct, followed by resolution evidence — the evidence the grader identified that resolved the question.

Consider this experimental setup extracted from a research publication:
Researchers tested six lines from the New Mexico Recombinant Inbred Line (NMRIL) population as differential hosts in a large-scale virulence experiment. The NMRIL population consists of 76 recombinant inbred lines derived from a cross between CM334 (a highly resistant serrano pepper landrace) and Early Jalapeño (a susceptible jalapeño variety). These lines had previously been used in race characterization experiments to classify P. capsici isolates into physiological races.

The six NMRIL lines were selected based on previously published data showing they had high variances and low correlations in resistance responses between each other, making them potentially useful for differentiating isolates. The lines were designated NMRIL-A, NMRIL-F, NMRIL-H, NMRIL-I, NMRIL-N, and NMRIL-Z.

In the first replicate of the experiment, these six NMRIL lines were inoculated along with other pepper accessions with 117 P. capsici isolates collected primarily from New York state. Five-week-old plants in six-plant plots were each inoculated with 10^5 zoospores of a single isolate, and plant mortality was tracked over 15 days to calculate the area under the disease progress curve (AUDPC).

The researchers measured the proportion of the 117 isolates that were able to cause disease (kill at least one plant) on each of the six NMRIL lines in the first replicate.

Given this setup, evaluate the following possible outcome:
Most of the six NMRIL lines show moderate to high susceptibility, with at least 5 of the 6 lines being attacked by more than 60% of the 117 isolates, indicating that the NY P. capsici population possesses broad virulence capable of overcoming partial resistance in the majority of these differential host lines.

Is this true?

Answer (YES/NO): NO